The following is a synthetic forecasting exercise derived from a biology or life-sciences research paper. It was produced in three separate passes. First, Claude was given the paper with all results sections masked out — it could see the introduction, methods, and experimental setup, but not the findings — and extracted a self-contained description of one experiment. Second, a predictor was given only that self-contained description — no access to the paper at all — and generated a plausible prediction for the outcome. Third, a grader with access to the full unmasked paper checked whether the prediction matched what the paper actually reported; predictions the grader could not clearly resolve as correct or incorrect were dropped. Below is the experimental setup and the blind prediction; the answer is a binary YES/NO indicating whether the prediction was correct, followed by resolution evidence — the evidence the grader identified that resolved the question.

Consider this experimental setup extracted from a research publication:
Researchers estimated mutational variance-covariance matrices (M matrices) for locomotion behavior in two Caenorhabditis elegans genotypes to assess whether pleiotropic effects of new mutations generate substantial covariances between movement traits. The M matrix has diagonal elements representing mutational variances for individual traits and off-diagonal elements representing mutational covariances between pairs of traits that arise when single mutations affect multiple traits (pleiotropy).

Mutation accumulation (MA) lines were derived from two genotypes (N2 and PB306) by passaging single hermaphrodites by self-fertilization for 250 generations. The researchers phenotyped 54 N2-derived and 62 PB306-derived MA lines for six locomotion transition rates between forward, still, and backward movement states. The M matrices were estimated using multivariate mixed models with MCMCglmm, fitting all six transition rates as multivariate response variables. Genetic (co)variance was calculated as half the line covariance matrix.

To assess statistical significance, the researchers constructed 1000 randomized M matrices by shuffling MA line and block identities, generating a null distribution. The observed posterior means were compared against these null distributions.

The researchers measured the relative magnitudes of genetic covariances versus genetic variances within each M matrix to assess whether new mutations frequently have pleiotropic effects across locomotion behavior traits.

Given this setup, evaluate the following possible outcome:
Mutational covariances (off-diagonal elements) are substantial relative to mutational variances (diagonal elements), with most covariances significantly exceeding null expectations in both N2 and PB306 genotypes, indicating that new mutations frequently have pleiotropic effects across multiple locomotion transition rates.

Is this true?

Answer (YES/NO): NO